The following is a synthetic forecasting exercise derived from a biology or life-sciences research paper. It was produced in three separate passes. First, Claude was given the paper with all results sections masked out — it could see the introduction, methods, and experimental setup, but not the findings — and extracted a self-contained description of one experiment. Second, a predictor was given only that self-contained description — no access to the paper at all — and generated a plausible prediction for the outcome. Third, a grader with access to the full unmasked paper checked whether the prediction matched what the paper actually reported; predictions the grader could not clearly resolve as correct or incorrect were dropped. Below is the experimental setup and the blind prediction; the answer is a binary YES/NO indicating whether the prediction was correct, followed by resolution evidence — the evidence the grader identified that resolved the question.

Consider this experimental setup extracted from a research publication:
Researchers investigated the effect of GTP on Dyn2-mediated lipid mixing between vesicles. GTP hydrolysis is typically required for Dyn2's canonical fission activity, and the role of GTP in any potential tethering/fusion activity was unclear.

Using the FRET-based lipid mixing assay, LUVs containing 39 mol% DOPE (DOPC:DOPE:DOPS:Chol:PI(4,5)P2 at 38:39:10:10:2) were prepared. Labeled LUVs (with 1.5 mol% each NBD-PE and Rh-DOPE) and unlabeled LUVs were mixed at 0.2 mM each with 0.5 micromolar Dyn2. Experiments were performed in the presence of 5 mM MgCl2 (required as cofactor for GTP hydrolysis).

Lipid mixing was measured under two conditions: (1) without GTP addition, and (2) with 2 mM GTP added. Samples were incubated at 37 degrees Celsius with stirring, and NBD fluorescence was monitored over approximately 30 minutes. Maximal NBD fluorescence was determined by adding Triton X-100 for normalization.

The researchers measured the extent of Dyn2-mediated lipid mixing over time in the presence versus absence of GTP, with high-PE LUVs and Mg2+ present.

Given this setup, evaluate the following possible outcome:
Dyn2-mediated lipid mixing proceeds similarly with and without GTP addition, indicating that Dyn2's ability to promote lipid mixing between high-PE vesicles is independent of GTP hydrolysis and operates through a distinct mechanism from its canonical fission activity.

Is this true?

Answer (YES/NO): NO